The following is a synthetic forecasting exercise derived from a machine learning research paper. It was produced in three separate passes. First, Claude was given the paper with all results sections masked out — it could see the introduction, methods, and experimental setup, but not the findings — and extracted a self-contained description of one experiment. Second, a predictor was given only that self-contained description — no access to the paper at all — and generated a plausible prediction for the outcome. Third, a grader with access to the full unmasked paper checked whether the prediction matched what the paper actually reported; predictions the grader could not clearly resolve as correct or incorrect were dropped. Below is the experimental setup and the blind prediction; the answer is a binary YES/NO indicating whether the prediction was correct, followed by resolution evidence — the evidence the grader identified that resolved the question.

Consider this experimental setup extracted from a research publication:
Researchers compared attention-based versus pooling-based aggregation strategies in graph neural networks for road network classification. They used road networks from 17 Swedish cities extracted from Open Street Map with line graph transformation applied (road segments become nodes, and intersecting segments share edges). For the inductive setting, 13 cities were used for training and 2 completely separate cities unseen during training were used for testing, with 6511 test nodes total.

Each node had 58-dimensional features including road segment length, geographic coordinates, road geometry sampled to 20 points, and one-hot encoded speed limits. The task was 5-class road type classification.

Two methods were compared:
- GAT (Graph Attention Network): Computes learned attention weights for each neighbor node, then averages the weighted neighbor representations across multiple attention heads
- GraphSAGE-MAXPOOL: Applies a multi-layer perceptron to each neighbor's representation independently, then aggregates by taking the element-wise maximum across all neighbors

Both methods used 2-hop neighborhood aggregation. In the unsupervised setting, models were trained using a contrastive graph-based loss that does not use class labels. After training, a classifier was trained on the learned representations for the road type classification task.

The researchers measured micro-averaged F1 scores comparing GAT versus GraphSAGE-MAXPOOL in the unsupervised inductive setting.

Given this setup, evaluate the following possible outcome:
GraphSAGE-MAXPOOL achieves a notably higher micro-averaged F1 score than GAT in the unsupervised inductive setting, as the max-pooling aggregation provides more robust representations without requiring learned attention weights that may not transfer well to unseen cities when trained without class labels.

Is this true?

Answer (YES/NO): YES